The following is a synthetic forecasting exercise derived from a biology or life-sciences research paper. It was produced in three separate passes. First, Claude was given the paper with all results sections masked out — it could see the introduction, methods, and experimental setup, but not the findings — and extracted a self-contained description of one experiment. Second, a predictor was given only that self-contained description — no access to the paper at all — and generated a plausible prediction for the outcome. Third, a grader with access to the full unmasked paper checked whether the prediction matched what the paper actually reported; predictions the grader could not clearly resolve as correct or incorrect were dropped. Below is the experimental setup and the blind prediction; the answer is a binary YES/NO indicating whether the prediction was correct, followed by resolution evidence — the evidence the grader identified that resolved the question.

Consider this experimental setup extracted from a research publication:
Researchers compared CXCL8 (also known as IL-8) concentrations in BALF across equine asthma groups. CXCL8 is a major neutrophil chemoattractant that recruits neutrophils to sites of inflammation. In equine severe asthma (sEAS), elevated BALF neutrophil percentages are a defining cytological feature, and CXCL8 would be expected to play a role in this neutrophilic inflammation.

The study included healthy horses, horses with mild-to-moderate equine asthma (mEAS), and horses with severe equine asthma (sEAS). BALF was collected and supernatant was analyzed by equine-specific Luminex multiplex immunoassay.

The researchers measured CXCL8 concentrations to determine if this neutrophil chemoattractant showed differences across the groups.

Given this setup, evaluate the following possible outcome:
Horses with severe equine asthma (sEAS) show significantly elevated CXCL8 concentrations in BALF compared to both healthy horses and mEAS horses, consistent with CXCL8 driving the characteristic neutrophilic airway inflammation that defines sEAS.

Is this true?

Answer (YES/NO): NO